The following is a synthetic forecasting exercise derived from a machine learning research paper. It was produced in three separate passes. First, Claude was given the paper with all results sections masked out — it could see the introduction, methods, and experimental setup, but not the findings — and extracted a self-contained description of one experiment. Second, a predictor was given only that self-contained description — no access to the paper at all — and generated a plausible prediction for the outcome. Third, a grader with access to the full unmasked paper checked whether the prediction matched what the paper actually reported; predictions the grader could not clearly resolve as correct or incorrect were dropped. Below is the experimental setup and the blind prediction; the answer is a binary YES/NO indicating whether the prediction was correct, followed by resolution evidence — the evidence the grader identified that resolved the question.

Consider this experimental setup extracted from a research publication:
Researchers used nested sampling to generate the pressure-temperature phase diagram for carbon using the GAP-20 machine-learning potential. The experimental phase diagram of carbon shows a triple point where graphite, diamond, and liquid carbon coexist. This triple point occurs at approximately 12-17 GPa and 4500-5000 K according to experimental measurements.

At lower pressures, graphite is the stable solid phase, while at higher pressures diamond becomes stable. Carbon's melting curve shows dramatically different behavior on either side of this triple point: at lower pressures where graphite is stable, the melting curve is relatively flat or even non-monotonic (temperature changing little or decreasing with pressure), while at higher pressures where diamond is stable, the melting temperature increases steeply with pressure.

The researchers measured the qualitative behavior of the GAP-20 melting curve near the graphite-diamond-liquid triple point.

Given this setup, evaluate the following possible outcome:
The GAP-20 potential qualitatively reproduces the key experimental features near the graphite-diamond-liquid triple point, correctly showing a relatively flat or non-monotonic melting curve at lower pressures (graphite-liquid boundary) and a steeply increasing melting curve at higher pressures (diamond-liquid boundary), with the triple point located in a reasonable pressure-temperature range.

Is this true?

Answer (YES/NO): YES